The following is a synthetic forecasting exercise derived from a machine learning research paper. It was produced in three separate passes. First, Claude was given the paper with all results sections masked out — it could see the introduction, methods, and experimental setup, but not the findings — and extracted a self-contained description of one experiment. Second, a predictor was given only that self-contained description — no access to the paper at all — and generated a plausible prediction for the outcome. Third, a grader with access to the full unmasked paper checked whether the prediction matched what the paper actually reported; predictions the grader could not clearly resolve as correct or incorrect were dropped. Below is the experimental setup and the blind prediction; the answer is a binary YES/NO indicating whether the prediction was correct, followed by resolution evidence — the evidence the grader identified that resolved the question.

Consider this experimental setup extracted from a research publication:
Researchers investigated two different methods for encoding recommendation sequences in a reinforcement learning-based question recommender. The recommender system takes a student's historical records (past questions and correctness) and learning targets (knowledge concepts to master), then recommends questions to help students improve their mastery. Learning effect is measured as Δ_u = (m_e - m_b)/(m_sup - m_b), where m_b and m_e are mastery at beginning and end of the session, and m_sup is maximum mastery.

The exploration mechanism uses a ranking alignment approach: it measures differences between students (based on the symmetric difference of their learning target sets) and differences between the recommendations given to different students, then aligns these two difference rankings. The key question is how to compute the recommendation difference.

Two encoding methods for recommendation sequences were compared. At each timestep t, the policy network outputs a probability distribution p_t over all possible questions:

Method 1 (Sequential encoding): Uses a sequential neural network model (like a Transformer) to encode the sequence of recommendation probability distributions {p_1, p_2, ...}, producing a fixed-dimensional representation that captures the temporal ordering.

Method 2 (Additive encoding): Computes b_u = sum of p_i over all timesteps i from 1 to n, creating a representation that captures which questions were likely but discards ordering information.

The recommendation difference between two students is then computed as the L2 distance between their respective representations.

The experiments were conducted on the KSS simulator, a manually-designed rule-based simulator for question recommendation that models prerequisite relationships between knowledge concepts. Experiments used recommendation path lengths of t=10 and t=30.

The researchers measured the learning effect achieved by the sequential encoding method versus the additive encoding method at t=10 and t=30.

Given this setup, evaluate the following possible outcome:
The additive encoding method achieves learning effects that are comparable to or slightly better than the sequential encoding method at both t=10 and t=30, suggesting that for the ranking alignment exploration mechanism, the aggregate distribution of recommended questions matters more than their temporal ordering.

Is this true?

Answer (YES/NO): NO